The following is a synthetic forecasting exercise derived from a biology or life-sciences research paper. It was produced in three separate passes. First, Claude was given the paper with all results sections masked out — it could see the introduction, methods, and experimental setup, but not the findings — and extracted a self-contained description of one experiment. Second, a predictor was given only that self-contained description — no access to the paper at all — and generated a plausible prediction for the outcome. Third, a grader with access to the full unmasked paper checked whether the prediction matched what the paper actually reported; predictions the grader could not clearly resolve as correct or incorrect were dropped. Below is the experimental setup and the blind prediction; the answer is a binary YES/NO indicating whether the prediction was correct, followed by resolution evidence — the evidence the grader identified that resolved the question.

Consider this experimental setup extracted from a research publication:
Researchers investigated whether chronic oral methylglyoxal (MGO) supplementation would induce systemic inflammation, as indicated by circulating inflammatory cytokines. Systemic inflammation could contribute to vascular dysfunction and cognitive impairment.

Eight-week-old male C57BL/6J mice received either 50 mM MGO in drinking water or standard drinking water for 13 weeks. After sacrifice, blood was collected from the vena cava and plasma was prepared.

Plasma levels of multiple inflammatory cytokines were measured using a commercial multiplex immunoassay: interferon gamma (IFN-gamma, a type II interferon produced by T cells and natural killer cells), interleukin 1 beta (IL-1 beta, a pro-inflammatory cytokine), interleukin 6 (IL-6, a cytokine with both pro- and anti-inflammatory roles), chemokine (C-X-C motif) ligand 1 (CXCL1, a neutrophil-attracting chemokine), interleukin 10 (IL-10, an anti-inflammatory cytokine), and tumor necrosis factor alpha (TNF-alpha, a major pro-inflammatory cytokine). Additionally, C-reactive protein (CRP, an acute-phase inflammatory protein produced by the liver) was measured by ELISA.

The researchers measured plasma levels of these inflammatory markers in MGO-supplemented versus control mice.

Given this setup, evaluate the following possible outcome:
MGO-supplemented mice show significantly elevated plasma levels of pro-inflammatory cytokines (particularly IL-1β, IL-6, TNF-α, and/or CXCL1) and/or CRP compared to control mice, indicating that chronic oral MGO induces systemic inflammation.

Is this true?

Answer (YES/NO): NO